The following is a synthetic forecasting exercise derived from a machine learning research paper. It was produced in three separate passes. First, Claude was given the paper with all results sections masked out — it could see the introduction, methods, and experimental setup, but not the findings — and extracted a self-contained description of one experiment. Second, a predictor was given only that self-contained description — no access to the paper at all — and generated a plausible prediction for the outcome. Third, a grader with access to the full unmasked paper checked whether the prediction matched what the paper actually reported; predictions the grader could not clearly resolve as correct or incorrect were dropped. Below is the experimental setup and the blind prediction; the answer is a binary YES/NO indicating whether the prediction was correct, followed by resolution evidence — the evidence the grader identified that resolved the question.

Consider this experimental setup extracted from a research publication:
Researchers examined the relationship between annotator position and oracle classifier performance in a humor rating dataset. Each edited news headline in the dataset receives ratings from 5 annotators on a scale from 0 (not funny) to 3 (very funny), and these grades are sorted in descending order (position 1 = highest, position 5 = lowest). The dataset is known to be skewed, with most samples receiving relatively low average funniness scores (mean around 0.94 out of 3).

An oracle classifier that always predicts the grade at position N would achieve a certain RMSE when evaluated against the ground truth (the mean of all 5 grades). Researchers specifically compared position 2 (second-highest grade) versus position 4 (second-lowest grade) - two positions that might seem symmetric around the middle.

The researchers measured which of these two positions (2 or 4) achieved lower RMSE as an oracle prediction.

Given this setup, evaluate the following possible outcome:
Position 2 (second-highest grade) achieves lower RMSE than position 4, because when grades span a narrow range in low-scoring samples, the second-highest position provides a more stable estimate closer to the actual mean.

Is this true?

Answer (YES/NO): YES